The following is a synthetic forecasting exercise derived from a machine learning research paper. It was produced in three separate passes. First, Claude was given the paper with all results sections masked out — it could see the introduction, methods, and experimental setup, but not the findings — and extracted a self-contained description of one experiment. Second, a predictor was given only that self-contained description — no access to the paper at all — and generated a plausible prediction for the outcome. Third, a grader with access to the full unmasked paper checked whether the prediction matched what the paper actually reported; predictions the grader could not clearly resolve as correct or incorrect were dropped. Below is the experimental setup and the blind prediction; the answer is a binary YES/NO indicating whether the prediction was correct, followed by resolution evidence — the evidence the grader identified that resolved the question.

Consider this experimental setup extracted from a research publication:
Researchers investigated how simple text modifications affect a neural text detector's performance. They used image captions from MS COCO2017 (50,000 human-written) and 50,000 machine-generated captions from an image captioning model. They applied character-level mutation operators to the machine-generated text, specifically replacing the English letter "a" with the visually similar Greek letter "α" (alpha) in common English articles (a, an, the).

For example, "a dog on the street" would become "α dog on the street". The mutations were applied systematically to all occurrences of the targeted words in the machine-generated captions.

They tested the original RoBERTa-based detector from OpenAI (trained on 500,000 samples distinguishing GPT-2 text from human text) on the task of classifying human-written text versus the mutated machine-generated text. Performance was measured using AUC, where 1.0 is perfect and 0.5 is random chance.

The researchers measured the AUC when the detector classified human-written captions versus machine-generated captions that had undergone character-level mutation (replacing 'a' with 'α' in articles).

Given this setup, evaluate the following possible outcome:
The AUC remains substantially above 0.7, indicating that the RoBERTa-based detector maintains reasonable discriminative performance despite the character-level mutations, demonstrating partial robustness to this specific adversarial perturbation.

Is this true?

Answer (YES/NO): NO